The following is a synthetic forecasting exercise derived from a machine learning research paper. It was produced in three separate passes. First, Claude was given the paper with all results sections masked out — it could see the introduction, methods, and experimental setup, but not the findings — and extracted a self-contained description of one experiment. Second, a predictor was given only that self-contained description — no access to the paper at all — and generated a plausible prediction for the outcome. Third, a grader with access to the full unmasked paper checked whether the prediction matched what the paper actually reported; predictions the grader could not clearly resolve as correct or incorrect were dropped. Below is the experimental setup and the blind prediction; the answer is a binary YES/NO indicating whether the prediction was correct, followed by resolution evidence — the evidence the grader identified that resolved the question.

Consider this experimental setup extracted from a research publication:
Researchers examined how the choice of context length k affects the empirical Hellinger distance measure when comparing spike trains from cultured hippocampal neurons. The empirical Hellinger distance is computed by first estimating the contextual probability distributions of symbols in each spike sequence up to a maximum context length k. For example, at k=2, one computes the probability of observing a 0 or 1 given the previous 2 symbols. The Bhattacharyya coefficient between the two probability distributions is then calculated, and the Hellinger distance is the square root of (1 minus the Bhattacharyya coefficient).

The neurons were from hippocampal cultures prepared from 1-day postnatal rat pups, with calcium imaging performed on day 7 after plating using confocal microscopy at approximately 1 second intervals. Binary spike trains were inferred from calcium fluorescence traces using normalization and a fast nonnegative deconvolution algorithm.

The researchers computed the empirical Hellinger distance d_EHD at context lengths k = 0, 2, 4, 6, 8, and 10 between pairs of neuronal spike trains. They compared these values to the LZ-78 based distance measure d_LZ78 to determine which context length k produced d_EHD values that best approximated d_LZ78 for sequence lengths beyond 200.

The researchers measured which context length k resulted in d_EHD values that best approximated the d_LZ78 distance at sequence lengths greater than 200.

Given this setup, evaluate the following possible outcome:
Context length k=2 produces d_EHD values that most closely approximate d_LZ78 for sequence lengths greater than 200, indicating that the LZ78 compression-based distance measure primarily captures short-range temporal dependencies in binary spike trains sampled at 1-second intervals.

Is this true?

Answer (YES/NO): NO